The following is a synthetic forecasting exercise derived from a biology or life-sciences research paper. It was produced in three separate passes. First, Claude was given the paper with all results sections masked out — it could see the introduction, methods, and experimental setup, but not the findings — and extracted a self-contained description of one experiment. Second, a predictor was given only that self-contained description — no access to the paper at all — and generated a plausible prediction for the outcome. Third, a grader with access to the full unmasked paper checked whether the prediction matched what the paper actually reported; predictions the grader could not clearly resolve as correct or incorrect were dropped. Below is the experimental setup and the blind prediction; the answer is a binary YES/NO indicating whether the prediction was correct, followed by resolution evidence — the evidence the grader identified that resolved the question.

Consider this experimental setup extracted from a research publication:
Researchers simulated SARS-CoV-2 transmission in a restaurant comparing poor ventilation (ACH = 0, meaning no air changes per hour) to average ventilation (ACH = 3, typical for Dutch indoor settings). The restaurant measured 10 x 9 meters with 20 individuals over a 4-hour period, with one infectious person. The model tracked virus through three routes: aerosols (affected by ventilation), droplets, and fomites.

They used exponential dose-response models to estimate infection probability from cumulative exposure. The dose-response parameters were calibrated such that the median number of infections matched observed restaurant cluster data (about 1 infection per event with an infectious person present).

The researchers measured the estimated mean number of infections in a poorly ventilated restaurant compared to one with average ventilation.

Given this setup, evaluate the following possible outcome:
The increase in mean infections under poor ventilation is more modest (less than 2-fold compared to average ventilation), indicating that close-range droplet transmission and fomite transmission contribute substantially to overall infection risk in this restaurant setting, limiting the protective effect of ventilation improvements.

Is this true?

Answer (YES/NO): YES